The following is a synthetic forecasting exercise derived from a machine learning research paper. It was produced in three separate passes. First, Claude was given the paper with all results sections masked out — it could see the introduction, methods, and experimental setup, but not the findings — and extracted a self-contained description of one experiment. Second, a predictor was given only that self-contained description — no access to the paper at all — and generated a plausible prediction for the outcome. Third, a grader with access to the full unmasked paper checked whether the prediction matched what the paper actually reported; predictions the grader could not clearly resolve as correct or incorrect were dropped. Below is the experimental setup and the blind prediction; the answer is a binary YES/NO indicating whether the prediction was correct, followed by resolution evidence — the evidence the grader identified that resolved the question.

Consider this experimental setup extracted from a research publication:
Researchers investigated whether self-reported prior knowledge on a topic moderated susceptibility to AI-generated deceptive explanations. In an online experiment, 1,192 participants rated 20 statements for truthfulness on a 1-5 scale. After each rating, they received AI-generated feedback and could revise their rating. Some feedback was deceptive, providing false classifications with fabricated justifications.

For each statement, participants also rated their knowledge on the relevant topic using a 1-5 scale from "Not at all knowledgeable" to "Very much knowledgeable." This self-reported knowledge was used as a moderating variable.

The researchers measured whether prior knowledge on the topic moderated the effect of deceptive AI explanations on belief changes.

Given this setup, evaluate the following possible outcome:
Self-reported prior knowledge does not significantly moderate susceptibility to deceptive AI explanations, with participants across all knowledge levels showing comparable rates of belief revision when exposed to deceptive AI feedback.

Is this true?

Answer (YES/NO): NO